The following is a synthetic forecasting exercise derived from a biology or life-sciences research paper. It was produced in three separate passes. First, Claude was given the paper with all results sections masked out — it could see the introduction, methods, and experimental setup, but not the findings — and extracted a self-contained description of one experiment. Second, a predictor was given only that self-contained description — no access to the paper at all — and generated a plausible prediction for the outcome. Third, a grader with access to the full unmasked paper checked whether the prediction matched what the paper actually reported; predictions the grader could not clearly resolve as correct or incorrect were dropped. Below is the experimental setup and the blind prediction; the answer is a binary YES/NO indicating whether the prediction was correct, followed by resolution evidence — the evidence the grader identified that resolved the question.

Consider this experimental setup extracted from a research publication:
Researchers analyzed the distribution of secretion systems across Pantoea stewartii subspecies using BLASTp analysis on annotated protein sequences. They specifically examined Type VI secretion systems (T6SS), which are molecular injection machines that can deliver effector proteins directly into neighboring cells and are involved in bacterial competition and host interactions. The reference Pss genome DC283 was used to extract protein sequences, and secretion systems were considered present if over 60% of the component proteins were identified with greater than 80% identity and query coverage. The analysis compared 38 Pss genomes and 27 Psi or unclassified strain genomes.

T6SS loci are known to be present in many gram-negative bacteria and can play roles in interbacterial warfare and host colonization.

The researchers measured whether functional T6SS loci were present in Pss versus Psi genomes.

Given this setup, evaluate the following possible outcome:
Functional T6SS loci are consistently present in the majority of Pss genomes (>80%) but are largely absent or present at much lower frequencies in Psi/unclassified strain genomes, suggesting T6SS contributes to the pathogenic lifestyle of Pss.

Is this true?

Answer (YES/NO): NO